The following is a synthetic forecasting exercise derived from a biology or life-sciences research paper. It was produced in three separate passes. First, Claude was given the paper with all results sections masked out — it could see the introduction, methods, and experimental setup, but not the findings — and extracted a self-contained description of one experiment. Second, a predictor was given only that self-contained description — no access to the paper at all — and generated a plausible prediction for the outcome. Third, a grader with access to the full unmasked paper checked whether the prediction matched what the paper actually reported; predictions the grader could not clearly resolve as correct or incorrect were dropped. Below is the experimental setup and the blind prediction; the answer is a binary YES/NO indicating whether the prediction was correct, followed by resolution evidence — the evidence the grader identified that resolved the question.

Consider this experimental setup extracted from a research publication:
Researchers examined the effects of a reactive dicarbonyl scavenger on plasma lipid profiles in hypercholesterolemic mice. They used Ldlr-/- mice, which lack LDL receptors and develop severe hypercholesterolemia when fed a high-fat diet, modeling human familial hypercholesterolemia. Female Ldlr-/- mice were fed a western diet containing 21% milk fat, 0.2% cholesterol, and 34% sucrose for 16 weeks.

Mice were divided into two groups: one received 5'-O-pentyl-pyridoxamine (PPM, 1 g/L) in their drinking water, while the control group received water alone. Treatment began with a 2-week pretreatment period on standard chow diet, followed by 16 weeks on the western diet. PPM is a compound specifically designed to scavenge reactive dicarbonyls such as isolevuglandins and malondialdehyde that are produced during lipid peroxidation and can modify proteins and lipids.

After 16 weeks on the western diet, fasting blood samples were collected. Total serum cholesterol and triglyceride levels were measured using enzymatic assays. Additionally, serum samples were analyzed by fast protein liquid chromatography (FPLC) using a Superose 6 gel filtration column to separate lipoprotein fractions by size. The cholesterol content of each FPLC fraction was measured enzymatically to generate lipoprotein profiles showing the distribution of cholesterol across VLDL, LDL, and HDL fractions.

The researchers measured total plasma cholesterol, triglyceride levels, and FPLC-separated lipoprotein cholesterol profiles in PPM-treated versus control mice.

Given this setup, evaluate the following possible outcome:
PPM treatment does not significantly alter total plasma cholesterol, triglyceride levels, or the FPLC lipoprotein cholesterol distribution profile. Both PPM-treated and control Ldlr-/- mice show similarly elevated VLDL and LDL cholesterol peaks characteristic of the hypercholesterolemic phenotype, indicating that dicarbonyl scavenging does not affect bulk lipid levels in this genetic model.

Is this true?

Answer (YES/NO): YES